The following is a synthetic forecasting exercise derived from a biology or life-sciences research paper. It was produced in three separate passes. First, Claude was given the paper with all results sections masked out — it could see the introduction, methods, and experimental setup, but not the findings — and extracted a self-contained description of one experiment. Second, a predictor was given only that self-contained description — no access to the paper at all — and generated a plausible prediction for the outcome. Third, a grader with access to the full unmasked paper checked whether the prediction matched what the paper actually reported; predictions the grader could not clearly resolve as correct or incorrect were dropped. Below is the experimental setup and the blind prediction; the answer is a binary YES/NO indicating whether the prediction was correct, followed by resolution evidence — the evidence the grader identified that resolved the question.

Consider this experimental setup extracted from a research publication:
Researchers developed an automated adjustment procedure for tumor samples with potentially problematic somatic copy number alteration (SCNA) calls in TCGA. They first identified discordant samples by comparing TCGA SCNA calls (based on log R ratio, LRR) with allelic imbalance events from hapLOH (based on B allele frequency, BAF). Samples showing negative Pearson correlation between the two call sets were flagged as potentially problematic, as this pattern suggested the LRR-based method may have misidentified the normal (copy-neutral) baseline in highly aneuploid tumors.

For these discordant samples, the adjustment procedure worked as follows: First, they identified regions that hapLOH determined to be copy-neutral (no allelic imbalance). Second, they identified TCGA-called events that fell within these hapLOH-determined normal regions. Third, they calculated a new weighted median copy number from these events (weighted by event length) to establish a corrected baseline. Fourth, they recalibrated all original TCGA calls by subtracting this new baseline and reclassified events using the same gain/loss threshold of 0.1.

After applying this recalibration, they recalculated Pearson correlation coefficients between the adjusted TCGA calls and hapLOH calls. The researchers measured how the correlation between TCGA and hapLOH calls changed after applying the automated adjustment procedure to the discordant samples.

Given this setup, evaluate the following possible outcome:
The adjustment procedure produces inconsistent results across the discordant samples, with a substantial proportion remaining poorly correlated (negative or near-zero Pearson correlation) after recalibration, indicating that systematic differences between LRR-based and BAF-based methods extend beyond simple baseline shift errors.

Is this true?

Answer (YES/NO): NO